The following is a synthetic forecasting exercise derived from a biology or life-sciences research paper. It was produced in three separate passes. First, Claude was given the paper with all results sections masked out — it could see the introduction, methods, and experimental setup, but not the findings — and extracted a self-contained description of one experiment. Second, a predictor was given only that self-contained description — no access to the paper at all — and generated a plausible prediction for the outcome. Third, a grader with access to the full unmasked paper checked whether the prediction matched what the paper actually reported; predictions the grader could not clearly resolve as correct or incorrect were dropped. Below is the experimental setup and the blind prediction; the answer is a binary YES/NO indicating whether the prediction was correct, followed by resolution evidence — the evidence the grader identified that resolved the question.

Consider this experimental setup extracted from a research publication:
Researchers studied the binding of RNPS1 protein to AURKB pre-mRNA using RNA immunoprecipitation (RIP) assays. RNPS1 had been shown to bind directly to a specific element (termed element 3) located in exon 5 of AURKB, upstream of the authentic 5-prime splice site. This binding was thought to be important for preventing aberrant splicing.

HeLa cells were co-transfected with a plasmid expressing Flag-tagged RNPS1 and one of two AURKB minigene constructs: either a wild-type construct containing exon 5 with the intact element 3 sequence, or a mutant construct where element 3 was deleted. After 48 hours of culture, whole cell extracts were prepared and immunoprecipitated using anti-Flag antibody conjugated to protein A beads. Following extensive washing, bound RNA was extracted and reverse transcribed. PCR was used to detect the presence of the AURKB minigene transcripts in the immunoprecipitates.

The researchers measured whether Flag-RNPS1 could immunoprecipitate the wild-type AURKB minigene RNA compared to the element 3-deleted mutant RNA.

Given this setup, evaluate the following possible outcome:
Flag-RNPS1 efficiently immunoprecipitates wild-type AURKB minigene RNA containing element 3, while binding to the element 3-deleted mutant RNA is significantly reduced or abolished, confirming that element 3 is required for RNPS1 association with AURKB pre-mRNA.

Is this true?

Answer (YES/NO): YES